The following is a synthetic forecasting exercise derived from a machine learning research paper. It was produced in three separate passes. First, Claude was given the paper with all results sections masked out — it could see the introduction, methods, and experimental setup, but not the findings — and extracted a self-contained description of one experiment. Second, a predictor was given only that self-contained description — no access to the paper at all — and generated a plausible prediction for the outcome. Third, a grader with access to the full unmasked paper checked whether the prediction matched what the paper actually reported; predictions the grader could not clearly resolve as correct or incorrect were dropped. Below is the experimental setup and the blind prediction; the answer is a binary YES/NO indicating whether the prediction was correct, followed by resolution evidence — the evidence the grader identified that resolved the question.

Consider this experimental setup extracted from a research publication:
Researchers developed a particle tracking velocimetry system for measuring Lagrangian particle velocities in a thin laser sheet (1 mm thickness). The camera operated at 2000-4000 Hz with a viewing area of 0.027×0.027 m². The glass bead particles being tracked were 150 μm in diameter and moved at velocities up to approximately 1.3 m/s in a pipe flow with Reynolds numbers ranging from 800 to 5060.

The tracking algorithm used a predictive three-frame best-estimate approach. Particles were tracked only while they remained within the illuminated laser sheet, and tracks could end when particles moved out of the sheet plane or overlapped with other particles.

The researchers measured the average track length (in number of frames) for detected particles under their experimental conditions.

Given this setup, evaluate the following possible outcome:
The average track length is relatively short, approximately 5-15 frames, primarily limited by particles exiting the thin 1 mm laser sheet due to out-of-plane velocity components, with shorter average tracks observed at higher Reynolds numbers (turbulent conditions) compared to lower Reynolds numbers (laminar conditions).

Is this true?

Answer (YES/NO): NO